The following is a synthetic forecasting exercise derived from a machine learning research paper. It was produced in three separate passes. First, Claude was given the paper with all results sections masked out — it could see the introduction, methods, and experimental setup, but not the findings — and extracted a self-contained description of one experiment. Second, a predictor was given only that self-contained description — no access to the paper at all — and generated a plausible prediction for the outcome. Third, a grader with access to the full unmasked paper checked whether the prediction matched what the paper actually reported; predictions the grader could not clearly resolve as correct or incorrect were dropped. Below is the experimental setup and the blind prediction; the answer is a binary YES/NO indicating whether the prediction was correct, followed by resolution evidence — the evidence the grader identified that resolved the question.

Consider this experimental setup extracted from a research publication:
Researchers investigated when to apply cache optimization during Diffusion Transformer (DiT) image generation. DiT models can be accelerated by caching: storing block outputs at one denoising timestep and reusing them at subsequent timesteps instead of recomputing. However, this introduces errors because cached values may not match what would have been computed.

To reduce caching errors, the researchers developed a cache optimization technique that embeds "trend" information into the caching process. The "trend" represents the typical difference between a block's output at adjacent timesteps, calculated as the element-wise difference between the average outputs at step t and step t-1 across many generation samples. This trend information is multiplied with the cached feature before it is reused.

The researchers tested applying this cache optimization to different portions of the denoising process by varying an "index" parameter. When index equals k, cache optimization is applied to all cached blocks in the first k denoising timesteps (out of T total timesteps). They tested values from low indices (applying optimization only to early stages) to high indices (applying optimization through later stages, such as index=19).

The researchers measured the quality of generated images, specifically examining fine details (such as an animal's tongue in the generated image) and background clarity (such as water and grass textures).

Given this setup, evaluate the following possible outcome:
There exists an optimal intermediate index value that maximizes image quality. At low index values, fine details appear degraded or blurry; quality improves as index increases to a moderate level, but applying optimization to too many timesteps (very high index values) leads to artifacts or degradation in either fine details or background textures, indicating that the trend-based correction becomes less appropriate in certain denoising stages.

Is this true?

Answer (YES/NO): YES